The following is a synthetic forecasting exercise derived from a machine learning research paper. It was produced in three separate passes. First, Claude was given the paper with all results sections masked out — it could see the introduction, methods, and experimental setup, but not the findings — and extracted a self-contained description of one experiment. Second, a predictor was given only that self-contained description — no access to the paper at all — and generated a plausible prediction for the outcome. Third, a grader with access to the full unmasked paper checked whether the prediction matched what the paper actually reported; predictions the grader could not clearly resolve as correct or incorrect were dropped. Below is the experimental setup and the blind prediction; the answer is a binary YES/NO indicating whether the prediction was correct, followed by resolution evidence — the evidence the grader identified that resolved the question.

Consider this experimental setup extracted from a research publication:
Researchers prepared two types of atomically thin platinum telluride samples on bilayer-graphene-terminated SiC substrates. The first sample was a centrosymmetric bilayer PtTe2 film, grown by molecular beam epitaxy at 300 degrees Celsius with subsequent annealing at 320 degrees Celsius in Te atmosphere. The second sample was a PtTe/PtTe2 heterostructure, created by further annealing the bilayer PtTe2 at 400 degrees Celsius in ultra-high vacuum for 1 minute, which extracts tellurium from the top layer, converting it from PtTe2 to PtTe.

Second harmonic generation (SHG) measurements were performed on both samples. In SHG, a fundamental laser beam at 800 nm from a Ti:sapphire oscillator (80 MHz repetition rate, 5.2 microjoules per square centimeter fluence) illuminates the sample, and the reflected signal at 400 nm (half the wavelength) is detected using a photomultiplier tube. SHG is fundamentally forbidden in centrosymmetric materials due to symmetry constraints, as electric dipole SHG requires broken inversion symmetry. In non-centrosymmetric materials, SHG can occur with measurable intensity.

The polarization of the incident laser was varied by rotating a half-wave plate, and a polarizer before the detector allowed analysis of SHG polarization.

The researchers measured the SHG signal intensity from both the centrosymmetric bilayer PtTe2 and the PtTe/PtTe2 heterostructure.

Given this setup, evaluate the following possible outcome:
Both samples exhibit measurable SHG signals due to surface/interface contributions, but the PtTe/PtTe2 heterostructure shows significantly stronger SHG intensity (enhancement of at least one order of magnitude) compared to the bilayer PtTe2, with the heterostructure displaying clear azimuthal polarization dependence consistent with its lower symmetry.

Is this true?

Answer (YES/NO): NO